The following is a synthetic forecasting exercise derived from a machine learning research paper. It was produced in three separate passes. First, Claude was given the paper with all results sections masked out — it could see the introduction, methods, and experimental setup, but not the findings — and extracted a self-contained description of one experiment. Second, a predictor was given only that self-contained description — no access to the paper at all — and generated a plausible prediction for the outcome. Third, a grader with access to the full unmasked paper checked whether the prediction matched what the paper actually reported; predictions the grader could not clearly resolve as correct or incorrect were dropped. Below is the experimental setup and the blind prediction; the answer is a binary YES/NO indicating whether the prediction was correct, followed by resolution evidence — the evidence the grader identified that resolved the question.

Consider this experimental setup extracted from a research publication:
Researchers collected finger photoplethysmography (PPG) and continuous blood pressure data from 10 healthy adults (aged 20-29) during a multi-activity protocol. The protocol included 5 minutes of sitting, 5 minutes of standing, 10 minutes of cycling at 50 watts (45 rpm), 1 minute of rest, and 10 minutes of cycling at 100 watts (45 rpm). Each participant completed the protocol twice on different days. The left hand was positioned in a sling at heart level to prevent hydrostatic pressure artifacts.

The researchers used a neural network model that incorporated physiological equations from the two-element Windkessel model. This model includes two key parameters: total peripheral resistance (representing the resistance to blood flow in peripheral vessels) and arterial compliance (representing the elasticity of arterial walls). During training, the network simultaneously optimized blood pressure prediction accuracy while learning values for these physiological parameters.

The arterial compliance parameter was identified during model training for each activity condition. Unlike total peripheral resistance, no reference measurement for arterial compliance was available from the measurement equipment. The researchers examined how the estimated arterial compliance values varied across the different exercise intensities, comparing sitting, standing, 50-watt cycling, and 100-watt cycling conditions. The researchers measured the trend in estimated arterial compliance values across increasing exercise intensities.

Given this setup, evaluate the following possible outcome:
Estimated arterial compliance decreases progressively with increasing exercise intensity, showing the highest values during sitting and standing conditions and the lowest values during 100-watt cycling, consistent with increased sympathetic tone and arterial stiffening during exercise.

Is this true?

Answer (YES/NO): NO